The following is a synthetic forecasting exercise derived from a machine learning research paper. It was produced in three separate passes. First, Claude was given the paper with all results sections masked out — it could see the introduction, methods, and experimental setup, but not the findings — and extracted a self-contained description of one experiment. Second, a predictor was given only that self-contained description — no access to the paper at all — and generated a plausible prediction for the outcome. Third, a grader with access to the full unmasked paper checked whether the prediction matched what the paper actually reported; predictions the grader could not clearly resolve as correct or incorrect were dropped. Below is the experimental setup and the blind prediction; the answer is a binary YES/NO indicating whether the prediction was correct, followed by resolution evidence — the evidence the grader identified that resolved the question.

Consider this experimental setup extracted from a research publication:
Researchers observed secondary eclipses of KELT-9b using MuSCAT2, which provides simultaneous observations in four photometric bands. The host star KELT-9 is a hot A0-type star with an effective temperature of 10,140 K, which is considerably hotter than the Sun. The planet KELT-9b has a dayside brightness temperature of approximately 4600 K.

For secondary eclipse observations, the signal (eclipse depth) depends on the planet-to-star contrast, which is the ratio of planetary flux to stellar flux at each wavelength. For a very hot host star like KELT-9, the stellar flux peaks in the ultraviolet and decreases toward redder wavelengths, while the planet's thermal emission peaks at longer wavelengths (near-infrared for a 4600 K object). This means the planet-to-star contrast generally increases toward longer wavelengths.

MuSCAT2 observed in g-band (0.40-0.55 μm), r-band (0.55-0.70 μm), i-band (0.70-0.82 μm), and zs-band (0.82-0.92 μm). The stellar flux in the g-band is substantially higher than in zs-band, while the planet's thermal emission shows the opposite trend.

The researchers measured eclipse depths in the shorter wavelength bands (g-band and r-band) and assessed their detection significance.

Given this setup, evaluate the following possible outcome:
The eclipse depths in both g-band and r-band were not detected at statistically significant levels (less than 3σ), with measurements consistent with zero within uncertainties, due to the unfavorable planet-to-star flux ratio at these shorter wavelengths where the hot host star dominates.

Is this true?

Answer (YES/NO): YES